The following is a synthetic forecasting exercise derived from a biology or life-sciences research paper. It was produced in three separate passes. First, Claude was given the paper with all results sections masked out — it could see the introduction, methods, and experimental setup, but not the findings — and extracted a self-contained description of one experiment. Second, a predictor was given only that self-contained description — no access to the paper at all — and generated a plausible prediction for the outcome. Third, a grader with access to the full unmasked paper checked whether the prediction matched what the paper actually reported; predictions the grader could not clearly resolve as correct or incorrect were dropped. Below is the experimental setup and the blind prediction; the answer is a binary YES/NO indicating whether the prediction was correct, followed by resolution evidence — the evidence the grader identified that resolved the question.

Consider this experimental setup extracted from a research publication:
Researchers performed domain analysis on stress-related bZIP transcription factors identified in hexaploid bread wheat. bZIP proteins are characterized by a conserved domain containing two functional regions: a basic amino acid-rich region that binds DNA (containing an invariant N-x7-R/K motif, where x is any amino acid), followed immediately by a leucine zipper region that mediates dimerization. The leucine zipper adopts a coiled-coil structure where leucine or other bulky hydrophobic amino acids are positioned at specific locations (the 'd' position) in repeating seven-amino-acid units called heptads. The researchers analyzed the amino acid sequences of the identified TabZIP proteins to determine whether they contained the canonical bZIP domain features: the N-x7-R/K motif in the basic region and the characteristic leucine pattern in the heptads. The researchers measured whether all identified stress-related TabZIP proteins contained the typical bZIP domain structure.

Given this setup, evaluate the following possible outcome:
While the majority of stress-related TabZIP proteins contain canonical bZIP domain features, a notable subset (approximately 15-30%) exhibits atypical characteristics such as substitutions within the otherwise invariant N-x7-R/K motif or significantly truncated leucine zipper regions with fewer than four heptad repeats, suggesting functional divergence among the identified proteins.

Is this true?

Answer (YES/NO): NO